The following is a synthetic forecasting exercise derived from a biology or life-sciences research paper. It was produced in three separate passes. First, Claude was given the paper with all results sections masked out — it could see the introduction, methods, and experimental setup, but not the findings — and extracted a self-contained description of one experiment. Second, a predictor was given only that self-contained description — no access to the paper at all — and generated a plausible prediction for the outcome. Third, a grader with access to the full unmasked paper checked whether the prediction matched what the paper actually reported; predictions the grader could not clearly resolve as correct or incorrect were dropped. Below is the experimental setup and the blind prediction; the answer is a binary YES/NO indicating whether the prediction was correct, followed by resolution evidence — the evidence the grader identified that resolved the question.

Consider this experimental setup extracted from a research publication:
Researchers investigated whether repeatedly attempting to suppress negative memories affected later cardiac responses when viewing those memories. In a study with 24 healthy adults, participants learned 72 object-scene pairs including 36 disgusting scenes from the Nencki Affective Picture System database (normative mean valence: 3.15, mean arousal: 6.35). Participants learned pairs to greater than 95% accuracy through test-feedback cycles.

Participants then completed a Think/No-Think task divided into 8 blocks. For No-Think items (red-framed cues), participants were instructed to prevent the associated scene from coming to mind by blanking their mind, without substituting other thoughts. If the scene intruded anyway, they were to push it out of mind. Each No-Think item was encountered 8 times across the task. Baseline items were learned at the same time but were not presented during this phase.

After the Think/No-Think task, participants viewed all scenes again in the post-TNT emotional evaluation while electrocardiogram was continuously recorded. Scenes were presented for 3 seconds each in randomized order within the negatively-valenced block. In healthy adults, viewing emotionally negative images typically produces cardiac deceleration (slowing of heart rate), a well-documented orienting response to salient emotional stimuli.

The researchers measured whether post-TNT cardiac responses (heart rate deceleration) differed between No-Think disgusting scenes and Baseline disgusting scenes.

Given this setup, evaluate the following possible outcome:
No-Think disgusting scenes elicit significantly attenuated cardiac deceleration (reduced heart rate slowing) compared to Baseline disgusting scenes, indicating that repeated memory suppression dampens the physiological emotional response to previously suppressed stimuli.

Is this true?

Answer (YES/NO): YES